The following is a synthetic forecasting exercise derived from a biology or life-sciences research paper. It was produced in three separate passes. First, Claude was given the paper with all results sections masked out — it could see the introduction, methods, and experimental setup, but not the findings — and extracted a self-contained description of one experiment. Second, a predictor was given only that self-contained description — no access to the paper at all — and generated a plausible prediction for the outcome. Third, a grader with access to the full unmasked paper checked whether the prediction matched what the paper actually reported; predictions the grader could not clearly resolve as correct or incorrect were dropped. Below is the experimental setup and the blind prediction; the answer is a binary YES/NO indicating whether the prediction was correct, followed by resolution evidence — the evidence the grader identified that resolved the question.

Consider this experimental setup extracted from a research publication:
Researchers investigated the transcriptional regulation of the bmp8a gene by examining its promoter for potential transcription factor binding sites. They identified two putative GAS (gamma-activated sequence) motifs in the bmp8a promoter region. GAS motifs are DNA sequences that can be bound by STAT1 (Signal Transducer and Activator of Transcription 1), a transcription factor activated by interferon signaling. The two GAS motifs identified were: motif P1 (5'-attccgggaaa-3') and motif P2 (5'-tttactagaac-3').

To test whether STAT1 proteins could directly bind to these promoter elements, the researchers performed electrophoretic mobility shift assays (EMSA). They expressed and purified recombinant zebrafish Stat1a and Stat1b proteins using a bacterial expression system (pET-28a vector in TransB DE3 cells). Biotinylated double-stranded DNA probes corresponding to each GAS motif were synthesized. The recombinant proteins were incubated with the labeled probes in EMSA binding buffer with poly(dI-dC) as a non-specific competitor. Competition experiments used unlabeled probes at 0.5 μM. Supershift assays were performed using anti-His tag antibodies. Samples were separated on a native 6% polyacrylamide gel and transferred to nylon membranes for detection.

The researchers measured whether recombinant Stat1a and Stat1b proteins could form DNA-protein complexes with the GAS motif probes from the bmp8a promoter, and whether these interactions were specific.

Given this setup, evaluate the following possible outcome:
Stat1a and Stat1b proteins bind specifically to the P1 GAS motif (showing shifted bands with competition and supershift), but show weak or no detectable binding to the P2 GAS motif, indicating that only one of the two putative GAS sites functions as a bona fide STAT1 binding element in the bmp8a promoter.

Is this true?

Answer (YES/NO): NO